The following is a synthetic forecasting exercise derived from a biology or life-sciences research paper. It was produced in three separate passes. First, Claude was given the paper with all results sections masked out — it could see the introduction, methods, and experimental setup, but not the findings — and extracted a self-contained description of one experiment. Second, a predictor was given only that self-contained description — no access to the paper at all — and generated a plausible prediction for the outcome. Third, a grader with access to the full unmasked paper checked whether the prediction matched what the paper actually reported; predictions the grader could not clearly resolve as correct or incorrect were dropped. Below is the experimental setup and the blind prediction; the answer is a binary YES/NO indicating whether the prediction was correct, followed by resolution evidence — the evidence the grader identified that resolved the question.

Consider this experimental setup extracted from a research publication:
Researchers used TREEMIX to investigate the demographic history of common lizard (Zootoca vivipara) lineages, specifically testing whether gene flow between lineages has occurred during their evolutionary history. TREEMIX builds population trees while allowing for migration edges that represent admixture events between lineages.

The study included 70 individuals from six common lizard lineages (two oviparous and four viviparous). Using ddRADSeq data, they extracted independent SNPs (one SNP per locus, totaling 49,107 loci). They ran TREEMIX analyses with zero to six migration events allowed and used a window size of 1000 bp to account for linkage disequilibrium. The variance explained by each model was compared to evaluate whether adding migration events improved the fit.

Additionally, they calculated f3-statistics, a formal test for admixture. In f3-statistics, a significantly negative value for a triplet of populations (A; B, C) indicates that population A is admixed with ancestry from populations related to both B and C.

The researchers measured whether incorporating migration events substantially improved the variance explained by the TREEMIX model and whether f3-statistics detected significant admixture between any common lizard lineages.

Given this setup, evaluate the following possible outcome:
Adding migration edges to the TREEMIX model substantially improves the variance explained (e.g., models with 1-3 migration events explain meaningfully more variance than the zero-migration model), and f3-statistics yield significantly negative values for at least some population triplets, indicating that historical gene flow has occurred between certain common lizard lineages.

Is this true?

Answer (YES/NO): NO